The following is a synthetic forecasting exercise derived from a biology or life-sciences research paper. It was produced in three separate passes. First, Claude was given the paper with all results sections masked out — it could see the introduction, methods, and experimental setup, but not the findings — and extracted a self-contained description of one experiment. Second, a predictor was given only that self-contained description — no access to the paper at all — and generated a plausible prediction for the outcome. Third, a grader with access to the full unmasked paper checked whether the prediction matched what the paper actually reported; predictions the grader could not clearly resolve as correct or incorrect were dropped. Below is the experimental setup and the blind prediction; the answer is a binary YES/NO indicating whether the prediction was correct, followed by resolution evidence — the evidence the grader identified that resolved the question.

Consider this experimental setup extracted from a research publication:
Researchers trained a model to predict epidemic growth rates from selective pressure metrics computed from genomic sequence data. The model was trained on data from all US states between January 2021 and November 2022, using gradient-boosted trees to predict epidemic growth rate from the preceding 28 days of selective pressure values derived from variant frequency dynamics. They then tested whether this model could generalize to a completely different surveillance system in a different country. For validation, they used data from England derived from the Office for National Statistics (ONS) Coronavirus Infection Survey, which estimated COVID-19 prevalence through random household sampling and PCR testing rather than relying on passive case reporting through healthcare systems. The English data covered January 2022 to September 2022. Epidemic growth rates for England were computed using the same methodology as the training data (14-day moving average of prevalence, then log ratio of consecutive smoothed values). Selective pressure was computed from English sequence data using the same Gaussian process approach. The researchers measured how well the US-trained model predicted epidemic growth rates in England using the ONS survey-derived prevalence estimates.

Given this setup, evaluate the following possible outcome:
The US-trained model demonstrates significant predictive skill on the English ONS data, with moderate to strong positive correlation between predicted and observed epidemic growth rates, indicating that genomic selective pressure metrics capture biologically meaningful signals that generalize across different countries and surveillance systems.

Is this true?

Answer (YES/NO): YES